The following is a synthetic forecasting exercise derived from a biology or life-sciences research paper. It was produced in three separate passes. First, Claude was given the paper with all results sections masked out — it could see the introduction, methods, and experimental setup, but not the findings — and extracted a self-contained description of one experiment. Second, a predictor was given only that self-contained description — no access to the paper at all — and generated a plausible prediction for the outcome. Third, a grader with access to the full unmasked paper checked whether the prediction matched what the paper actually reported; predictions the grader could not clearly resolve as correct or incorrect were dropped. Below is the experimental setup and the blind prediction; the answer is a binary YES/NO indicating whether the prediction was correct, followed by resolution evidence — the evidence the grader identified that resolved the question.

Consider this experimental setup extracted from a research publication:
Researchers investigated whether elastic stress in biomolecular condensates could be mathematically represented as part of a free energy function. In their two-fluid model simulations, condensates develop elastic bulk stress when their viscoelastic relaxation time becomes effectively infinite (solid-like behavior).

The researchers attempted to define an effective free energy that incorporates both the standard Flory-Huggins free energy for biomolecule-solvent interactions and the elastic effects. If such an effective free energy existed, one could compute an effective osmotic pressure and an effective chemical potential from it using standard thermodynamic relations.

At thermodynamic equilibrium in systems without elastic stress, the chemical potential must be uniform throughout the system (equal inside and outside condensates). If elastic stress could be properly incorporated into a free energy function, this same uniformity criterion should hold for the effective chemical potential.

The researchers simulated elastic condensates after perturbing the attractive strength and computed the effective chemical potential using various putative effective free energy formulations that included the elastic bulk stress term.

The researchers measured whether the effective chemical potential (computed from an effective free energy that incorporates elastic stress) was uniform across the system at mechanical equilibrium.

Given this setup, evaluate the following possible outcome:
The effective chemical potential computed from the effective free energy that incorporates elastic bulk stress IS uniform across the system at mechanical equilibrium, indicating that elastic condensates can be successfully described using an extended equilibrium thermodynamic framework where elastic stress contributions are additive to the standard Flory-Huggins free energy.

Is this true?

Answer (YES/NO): NO